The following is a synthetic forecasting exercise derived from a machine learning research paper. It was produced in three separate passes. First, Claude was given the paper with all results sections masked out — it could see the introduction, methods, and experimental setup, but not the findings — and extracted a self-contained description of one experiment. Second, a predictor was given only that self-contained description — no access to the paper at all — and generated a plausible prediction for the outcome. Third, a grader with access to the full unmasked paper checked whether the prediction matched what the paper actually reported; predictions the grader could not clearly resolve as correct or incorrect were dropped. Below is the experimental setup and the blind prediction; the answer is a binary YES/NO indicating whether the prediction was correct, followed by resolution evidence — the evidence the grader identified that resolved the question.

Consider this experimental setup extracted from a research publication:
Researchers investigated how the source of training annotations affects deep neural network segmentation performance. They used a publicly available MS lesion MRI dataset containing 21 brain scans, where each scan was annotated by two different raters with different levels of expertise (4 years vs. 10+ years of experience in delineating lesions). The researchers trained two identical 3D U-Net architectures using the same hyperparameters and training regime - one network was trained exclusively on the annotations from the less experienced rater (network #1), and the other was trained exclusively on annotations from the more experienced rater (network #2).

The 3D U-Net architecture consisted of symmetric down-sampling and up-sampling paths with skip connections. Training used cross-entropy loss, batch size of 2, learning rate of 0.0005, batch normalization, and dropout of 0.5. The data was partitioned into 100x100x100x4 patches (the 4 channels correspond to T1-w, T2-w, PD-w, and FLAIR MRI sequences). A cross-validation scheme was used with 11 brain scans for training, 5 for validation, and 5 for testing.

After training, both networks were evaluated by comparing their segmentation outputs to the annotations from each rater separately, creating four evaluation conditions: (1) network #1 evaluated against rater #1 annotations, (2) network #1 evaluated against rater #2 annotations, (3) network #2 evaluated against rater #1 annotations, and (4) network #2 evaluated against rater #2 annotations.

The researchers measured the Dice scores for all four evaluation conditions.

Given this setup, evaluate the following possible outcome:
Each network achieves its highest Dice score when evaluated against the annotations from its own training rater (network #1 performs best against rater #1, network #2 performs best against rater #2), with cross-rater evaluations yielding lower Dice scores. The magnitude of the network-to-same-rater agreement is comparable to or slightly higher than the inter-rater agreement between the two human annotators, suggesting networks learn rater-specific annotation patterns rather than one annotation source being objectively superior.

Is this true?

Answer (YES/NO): YES